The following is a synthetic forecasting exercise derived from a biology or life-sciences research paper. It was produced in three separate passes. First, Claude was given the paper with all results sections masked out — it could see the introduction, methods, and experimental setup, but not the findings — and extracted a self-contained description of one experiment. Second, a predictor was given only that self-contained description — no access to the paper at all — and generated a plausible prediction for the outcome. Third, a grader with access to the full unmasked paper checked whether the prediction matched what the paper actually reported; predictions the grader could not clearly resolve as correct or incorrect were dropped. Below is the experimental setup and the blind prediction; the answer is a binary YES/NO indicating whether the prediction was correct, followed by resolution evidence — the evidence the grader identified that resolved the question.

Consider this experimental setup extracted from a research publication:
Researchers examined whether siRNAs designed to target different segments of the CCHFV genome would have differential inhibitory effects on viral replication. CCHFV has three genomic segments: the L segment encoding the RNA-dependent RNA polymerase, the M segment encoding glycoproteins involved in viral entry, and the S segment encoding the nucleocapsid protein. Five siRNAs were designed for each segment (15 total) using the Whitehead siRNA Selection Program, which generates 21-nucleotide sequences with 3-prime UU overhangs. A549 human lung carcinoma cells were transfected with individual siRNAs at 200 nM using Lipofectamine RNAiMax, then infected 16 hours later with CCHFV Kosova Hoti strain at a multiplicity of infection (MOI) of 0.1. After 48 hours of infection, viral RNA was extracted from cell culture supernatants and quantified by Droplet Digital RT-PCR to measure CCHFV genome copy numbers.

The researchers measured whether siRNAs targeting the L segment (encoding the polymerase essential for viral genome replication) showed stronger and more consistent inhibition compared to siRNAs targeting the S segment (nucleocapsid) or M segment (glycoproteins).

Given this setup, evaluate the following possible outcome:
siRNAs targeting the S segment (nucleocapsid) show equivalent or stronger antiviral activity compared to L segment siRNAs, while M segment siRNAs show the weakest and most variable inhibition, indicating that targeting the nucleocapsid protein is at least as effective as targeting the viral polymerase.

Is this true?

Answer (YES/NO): NO